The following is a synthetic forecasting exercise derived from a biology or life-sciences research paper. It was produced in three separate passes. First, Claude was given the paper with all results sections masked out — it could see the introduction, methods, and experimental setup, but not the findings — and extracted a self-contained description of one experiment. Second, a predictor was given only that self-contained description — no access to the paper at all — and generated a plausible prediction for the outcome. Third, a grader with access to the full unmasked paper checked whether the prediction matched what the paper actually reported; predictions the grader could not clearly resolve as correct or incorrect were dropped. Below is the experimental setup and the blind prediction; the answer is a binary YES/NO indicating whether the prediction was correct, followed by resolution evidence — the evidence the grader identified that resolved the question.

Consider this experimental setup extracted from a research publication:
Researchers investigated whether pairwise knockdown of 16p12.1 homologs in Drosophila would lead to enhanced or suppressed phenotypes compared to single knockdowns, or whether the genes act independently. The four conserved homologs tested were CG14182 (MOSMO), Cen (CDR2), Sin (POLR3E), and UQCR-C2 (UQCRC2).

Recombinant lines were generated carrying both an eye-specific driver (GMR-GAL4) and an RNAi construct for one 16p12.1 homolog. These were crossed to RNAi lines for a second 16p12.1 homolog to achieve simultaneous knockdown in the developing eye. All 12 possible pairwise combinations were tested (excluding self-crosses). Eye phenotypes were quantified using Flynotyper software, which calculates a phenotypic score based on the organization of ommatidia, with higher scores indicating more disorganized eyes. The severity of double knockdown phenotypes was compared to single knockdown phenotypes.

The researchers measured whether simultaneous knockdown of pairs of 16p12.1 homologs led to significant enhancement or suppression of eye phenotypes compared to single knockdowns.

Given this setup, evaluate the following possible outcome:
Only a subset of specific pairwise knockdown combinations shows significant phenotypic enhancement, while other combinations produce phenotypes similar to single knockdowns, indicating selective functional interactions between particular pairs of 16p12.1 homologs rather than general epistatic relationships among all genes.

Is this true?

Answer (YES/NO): NO